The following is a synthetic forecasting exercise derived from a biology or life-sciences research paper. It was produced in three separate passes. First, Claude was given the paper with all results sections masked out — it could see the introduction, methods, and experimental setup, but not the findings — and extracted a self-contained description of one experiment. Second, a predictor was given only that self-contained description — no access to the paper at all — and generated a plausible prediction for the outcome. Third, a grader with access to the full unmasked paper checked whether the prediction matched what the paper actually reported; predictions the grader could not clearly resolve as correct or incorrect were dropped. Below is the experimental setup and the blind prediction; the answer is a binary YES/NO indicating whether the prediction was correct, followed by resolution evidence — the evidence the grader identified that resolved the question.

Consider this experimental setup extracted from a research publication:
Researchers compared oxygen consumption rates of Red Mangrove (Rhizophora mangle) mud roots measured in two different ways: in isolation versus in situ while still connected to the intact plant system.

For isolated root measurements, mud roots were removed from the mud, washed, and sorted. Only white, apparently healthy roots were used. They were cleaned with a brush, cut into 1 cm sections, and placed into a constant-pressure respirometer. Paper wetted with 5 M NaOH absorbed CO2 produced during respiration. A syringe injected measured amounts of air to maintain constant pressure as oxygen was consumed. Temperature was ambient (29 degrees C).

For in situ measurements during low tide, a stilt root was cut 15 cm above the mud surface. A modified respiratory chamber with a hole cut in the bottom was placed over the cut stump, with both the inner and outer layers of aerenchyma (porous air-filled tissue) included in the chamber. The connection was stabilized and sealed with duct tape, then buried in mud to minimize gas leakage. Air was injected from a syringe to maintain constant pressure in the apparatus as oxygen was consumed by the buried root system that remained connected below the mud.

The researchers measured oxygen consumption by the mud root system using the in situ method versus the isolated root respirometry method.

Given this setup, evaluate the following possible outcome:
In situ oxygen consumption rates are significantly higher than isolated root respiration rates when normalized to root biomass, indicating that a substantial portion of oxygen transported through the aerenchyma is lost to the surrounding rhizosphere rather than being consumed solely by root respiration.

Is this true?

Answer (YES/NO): NO